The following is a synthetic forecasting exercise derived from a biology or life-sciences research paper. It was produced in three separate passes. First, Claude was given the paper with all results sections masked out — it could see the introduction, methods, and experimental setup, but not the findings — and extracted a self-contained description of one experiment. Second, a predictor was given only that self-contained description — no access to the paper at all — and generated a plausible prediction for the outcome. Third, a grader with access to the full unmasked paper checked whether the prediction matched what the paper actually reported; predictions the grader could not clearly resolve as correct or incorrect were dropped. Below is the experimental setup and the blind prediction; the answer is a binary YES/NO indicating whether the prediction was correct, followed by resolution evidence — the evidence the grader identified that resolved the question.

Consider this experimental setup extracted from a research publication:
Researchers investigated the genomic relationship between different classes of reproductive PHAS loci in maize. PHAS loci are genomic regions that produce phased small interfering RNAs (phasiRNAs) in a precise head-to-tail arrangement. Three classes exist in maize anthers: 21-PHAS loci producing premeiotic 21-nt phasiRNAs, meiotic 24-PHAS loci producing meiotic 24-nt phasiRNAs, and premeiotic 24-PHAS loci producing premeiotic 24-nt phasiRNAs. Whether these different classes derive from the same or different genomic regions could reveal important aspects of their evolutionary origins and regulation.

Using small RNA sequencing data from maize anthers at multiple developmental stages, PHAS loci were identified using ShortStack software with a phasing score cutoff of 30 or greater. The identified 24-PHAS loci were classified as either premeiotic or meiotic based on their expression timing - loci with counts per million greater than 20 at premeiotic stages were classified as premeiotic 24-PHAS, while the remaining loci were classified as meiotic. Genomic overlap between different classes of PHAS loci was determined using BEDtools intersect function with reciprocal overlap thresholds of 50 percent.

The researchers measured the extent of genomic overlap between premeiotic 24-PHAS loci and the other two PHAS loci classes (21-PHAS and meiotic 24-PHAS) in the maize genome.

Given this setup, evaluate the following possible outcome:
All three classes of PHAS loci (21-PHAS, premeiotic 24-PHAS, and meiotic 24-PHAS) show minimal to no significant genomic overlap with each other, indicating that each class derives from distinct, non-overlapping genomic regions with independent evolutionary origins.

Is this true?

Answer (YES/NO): YES